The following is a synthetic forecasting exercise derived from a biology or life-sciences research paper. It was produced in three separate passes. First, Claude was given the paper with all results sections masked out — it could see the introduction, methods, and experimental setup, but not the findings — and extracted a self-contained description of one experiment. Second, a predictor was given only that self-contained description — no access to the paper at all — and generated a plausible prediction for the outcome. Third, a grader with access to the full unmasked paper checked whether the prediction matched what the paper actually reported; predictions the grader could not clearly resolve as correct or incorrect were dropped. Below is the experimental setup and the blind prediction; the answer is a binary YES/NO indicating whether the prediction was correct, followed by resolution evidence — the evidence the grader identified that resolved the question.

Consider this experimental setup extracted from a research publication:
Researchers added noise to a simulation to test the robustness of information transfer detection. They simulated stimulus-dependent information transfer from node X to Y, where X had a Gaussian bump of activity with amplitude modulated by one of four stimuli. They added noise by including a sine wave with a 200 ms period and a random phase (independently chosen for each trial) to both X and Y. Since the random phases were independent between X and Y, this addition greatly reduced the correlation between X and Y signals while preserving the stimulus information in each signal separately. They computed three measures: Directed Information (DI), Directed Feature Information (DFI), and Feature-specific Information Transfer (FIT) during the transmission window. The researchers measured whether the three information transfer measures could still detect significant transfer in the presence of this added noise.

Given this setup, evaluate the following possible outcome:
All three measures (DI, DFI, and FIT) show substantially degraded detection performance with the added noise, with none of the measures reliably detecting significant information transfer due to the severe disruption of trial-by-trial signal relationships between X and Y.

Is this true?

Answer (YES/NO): NO